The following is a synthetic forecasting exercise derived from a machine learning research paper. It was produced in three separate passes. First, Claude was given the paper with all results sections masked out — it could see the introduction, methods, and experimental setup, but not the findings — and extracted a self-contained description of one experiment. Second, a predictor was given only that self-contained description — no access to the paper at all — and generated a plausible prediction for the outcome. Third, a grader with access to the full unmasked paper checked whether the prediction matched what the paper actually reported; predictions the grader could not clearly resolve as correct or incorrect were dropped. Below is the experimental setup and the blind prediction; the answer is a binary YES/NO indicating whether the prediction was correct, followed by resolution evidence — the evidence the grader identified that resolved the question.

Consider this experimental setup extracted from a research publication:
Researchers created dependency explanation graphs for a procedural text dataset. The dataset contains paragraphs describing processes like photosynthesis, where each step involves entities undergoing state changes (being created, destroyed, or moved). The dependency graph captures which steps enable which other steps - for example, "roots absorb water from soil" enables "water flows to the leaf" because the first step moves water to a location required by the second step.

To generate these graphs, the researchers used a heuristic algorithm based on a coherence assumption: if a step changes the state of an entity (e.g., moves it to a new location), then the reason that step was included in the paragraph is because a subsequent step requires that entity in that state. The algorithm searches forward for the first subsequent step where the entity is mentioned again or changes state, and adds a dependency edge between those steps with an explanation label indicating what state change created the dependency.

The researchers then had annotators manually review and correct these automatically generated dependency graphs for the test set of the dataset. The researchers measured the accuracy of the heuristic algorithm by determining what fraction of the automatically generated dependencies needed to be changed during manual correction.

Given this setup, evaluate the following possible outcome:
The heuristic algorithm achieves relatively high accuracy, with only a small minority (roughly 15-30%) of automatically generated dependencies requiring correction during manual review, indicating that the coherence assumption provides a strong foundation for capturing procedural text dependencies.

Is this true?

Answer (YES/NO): YES